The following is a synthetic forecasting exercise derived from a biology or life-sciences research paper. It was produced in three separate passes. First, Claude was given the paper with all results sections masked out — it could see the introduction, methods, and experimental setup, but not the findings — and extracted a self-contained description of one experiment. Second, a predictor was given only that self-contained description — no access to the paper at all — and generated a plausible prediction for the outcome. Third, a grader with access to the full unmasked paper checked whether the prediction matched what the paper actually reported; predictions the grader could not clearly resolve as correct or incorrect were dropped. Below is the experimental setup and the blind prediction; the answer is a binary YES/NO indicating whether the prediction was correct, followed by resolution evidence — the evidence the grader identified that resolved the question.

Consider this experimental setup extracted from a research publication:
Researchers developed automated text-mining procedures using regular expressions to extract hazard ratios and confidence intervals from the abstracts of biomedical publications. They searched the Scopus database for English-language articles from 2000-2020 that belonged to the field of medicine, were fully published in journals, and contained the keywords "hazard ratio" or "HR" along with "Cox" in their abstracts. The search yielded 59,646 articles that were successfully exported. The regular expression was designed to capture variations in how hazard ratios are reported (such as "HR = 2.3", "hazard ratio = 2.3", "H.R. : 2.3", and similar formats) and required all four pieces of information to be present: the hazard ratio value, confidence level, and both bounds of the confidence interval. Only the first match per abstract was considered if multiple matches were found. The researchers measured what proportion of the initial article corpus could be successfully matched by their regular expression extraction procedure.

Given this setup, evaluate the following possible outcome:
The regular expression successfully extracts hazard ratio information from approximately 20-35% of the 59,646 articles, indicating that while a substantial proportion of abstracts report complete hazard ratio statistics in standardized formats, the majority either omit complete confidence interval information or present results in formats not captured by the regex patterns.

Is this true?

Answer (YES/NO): NO